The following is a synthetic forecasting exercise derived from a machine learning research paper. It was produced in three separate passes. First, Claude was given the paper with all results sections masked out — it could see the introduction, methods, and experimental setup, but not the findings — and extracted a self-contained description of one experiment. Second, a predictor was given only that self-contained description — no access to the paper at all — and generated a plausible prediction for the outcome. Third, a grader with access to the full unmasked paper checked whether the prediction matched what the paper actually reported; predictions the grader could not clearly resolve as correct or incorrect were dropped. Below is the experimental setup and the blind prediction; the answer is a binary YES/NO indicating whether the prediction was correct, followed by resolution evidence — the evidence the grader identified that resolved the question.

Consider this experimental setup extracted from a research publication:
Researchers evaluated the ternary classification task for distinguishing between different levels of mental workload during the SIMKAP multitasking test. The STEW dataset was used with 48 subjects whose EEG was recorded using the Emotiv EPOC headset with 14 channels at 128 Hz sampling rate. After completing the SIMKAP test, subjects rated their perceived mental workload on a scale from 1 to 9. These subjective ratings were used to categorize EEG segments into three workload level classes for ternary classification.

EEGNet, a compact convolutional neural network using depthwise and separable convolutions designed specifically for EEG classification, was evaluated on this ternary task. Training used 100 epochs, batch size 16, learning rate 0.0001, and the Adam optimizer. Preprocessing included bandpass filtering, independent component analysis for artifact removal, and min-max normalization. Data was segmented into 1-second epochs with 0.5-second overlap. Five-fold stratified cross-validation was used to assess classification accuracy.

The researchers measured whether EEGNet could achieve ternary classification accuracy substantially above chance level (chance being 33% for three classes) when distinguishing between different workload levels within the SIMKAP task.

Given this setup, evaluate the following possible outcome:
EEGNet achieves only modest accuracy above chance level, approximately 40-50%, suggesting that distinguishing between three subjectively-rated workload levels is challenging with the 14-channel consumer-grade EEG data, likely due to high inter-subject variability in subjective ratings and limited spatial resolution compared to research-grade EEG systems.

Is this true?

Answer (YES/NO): NO